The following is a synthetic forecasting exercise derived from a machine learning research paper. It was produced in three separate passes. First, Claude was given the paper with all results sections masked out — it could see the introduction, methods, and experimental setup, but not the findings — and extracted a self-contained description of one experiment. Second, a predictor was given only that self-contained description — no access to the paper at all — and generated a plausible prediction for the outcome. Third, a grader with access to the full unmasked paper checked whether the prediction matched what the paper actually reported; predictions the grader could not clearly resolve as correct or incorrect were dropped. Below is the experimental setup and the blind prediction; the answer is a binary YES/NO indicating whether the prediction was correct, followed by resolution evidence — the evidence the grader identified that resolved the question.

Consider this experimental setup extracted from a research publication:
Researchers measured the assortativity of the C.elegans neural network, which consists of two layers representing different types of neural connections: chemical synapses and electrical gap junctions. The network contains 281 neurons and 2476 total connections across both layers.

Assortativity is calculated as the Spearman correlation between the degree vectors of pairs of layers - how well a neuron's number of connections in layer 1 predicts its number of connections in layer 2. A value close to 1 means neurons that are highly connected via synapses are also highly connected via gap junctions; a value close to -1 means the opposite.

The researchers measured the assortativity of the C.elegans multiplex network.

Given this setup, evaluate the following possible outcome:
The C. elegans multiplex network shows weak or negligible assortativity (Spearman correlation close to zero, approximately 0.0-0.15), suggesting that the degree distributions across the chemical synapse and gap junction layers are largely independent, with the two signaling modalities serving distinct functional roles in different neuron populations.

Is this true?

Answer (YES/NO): NO